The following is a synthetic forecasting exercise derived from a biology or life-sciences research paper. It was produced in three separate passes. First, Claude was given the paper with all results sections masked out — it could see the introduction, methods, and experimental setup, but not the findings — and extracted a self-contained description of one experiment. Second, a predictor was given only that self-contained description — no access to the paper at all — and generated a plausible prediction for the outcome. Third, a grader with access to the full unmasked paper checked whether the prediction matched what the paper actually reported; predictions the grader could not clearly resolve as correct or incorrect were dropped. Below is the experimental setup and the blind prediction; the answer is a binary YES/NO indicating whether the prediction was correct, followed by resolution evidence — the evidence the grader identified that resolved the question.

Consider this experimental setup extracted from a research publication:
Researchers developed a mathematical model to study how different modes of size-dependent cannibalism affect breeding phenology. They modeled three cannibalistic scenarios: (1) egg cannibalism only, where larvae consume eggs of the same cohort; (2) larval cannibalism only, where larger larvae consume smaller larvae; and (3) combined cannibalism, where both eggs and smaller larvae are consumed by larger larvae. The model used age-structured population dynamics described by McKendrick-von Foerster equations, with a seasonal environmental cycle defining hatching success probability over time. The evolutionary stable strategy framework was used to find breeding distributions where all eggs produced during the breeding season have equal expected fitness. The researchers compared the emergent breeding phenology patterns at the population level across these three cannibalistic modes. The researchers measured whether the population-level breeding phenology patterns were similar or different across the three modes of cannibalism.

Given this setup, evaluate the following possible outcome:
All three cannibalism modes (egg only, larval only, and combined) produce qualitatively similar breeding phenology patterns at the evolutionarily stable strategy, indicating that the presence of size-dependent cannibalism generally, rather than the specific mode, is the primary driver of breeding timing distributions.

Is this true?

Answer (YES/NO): NO